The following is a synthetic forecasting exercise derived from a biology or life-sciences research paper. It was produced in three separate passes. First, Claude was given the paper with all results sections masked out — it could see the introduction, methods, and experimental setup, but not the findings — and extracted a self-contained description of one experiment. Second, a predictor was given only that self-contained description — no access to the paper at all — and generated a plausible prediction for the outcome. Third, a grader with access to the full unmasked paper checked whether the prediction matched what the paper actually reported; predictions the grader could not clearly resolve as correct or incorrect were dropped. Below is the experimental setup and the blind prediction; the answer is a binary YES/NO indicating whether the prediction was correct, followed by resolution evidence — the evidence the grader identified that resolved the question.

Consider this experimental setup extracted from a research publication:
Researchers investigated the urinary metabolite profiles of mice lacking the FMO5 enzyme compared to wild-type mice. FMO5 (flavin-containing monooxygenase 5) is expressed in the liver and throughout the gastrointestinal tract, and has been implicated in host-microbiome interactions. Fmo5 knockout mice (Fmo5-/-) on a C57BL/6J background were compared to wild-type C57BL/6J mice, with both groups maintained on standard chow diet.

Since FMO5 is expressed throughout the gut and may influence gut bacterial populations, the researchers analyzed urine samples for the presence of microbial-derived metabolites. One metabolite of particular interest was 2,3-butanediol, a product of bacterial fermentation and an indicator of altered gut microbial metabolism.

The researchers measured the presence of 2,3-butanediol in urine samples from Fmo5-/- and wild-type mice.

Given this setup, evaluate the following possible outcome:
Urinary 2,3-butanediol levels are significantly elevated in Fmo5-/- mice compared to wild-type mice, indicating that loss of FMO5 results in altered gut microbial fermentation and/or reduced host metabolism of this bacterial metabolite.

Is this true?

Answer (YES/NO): YES